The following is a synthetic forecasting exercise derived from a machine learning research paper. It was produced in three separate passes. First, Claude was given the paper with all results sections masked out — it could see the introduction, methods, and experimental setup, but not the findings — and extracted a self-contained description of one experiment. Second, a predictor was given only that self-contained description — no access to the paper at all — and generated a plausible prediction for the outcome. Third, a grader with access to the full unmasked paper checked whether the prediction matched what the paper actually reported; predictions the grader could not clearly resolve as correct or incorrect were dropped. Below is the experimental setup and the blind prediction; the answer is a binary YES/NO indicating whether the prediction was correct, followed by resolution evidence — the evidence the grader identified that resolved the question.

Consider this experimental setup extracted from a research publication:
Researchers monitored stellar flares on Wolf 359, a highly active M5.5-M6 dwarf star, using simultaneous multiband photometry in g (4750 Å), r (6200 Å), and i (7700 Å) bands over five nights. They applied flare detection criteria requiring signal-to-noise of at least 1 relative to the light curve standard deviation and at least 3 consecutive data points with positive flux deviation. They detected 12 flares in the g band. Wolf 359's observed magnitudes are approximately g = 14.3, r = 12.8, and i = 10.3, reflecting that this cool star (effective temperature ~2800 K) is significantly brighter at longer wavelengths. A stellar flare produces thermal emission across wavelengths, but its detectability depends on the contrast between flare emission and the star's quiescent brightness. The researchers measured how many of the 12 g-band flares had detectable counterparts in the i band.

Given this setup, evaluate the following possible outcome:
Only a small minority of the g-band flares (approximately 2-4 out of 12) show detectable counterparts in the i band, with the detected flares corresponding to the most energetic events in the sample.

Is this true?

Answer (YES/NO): NO